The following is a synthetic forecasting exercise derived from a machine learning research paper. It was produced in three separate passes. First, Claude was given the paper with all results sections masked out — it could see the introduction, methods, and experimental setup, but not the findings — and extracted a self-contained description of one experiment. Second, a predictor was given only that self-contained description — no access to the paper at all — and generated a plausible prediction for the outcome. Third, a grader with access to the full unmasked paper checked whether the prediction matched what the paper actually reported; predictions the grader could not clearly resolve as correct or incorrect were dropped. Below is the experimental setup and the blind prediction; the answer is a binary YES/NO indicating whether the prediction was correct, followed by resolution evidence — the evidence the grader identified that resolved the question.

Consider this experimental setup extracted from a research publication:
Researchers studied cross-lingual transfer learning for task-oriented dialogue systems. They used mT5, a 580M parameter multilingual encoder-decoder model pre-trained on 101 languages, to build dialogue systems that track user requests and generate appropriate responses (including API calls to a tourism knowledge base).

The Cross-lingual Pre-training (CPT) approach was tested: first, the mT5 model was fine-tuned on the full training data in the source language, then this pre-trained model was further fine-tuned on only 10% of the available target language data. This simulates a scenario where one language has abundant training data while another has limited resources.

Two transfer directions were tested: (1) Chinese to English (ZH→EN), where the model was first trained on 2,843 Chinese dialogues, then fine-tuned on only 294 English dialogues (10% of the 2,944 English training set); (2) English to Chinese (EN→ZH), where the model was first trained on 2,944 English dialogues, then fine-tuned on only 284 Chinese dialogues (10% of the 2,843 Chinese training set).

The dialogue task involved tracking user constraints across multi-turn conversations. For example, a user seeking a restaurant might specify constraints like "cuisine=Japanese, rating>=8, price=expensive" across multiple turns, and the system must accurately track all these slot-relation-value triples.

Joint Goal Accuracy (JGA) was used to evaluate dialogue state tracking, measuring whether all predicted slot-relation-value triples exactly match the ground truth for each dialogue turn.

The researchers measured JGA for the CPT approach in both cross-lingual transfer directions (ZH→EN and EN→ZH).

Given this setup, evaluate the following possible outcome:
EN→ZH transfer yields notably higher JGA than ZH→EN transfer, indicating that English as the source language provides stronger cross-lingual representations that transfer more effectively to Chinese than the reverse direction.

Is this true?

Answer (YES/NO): NO